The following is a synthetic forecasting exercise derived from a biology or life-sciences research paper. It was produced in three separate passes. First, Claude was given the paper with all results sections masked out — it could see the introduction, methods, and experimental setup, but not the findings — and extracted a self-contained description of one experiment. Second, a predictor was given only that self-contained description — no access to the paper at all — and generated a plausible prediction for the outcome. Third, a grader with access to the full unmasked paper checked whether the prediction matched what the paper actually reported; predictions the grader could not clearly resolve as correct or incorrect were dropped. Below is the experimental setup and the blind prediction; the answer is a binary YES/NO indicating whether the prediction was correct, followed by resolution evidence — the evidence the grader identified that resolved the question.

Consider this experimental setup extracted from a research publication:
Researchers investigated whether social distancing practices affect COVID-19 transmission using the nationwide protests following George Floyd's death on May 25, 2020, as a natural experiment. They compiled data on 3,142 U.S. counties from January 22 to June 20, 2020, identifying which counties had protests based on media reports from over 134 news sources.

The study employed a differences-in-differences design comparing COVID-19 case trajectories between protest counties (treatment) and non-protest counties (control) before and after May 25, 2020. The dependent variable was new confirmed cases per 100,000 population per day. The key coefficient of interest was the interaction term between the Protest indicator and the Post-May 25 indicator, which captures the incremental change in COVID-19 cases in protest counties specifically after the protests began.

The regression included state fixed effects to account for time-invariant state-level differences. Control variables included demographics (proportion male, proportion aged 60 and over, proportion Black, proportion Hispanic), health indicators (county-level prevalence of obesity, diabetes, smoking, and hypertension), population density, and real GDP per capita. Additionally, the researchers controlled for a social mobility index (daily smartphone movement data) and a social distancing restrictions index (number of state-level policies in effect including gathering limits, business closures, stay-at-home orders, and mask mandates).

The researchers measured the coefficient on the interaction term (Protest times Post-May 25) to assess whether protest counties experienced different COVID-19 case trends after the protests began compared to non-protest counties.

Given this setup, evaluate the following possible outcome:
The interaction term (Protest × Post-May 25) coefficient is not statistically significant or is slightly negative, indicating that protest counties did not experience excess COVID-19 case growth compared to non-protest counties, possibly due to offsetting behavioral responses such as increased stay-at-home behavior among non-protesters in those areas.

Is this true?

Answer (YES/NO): NO